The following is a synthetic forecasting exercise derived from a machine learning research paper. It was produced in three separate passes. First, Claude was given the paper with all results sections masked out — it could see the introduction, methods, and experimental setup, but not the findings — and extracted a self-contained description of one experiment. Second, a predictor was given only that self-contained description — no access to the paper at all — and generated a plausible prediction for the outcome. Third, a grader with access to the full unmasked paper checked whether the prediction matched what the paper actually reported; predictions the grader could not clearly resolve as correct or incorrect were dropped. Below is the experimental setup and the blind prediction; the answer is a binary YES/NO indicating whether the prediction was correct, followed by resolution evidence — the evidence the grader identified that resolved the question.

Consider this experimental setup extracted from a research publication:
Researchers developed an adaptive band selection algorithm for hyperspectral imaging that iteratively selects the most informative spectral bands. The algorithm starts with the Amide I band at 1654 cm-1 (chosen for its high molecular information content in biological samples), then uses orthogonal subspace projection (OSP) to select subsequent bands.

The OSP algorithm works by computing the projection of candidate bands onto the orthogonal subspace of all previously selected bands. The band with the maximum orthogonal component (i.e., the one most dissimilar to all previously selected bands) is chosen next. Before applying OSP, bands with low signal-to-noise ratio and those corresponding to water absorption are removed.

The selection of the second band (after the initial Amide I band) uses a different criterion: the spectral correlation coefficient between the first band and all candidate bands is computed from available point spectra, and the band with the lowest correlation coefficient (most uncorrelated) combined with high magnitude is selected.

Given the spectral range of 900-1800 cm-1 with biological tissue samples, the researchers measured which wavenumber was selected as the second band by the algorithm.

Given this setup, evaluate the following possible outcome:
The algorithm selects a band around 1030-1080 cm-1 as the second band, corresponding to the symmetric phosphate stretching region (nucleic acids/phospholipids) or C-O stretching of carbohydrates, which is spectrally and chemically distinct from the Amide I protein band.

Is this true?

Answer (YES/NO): NO